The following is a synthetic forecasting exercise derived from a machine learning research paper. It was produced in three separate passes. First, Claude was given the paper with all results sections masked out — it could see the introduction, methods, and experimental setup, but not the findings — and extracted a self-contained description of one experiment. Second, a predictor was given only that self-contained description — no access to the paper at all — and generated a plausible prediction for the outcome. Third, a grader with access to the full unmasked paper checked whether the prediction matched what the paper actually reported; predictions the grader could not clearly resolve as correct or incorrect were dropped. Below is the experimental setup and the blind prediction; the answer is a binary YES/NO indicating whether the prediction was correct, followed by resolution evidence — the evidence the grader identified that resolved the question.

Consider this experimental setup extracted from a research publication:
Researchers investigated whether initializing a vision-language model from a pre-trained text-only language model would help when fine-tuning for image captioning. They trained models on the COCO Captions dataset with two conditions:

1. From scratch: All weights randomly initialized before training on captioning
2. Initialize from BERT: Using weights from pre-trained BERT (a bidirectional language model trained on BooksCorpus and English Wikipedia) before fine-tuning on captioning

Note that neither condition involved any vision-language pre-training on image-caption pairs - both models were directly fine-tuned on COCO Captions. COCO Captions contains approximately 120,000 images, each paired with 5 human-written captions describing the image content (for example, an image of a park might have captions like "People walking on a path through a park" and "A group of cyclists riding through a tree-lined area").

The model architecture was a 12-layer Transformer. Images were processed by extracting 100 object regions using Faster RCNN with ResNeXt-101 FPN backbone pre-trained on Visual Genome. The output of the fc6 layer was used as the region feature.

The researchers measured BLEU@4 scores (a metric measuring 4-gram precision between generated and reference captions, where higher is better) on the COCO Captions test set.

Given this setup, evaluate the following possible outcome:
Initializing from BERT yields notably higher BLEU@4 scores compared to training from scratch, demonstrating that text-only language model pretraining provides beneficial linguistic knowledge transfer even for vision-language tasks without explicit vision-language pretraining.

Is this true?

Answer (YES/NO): NO